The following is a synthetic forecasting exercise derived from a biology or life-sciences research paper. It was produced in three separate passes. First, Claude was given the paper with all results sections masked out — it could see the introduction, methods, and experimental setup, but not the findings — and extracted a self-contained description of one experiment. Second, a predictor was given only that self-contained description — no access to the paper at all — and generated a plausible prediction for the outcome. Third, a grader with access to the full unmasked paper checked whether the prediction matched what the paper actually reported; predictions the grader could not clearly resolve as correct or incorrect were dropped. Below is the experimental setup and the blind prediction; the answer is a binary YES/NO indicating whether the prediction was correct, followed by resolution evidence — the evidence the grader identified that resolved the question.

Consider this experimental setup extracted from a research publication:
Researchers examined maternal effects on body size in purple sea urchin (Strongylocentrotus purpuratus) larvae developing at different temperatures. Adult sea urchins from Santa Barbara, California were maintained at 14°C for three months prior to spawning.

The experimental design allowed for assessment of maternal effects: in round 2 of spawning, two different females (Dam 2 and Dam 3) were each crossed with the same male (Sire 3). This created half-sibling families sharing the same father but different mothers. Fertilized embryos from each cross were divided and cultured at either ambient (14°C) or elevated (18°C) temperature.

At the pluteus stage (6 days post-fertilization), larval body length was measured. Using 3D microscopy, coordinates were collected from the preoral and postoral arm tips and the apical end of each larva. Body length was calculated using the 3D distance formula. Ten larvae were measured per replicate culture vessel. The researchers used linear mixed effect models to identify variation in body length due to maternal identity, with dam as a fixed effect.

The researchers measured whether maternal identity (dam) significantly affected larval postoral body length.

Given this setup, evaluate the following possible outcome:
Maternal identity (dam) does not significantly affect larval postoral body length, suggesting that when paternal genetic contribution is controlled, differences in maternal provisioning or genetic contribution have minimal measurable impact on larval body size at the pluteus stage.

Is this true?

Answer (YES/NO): YES